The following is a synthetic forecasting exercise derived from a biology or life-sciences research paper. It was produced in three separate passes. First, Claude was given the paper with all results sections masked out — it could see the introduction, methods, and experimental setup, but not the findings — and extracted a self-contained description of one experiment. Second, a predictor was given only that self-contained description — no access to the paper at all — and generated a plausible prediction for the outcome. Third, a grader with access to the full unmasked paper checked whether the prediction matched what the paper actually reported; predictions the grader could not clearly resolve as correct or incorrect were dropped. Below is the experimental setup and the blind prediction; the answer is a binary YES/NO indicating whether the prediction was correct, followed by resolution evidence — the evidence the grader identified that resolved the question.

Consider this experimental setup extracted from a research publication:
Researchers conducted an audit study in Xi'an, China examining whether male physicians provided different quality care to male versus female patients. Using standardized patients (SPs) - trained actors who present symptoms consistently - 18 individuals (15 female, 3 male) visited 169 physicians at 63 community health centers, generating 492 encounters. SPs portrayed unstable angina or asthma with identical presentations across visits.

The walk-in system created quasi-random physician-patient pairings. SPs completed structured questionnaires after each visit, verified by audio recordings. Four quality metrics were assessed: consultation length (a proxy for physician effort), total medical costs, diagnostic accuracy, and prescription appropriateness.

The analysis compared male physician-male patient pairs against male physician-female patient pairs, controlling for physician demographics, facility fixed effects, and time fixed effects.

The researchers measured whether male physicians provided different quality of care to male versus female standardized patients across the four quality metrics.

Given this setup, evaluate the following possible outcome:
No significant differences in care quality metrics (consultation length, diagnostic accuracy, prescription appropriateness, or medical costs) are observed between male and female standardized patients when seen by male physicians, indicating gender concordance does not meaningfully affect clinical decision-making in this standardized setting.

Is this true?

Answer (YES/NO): YES